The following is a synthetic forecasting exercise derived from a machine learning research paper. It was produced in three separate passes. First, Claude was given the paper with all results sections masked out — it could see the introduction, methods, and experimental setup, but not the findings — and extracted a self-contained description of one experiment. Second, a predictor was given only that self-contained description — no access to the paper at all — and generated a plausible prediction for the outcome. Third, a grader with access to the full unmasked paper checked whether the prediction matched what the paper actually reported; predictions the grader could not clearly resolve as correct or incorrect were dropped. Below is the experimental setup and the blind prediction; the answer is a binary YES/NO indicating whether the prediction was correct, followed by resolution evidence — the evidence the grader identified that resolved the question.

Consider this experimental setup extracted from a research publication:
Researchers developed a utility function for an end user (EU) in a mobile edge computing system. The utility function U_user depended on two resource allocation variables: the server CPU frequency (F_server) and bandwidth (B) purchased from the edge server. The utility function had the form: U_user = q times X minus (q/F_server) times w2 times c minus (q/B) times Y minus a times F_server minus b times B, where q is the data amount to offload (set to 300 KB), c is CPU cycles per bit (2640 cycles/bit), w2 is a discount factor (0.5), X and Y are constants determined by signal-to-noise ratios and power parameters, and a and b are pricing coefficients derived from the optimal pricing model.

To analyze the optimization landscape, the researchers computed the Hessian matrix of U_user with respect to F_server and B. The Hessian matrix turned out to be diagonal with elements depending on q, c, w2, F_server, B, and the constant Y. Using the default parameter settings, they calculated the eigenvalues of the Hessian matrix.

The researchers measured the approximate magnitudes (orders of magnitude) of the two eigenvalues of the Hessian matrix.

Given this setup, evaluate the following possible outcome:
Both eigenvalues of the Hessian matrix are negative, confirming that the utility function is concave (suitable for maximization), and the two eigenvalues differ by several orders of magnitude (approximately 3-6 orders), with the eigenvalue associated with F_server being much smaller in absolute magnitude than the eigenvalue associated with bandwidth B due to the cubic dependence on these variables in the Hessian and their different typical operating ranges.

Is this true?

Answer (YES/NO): YES